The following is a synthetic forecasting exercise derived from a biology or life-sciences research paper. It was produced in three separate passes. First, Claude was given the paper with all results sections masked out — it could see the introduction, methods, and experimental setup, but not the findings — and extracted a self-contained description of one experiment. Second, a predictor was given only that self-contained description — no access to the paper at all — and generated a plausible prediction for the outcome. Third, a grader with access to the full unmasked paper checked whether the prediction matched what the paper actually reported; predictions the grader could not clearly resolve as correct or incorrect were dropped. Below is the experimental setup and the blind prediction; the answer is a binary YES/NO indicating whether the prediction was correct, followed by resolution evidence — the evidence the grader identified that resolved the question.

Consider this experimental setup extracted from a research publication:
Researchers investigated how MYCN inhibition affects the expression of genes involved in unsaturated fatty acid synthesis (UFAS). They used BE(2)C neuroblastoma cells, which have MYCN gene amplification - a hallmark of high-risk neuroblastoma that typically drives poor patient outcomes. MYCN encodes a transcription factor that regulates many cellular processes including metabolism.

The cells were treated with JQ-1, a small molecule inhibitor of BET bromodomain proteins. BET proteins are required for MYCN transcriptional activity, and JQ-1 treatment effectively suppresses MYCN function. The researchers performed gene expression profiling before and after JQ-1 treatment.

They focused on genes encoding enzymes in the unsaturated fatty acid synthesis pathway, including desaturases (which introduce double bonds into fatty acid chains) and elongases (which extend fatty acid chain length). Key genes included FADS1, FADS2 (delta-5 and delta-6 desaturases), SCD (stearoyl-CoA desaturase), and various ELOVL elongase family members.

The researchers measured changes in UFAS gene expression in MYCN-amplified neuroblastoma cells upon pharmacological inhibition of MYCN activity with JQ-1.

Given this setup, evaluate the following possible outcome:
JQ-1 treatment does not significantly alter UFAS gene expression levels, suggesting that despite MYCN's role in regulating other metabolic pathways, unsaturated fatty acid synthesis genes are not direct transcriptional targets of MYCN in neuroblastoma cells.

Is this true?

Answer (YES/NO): NO